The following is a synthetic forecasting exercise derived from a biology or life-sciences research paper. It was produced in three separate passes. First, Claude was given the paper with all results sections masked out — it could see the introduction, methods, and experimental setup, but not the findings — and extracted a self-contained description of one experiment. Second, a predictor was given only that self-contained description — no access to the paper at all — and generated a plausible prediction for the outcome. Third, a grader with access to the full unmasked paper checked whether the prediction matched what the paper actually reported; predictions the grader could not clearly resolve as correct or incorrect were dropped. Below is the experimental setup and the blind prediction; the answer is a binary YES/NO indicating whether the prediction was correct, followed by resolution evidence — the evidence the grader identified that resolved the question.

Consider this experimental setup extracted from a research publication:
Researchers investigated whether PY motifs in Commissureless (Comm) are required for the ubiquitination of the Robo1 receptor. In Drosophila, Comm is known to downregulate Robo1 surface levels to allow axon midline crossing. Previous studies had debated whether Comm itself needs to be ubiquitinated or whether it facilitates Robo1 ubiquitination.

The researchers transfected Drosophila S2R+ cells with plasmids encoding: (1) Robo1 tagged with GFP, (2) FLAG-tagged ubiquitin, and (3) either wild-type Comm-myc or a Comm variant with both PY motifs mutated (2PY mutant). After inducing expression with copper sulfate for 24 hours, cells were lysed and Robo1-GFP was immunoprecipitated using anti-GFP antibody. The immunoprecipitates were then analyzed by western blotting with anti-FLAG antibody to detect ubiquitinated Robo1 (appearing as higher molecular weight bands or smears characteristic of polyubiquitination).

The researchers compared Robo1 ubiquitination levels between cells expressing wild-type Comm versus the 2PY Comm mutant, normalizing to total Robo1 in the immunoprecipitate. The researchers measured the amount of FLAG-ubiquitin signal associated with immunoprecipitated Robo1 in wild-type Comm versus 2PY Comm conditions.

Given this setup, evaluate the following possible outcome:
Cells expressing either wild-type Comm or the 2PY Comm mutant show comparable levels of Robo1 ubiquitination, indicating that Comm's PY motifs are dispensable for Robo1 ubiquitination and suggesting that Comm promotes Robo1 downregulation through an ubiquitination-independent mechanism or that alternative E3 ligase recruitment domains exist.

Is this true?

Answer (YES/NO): NO